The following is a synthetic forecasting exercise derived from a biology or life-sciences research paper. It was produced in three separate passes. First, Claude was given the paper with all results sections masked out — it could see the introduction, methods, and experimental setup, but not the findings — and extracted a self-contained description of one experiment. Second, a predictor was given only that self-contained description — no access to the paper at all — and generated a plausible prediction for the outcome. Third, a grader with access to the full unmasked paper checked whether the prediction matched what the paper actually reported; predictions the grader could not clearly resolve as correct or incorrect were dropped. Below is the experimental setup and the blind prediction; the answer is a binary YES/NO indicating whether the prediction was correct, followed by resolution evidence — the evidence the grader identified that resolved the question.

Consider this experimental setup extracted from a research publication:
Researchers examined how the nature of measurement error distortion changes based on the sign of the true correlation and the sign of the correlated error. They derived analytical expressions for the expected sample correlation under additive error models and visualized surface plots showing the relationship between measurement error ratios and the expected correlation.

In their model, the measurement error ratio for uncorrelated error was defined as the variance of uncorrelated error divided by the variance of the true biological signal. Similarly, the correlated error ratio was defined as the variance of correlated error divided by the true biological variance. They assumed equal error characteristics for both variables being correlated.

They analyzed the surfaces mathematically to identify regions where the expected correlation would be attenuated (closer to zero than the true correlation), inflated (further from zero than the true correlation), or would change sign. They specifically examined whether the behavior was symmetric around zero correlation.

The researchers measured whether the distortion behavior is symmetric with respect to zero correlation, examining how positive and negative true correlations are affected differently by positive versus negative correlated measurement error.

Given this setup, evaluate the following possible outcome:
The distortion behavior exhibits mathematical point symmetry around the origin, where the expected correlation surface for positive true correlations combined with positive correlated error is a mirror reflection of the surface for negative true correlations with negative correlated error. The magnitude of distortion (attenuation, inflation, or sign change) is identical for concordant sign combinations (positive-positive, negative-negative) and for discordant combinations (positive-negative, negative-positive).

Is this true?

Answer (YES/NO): NO